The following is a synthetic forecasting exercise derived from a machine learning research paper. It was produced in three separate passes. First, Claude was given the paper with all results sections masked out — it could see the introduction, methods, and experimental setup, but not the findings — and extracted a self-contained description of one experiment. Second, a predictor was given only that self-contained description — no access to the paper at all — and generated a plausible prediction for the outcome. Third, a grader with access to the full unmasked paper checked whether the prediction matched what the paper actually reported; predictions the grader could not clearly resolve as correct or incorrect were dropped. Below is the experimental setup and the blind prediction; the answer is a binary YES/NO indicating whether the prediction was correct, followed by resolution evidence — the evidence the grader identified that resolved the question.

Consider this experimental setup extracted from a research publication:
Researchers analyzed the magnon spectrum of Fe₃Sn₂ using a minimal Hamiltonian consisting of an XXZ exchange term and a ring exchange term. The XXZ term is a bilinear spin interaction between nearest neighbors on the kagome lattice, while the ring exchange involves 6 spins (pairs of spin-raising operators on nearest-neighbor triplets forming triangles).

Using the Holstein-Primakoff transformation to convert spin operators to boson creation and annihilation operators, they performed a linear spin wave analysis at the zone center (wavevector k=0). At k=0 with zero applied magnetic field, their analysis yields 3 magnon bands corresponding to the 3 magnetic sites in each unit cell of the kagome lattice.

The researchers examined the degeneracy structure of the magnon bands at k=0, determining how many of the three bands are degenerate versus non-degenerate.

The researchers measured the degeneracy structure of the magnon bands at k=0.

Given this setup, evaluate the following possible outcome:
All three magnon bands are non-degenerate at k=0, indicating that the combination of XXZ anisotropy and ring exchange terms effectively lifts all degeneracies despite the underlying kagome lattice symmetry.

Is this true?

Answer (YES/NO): NO